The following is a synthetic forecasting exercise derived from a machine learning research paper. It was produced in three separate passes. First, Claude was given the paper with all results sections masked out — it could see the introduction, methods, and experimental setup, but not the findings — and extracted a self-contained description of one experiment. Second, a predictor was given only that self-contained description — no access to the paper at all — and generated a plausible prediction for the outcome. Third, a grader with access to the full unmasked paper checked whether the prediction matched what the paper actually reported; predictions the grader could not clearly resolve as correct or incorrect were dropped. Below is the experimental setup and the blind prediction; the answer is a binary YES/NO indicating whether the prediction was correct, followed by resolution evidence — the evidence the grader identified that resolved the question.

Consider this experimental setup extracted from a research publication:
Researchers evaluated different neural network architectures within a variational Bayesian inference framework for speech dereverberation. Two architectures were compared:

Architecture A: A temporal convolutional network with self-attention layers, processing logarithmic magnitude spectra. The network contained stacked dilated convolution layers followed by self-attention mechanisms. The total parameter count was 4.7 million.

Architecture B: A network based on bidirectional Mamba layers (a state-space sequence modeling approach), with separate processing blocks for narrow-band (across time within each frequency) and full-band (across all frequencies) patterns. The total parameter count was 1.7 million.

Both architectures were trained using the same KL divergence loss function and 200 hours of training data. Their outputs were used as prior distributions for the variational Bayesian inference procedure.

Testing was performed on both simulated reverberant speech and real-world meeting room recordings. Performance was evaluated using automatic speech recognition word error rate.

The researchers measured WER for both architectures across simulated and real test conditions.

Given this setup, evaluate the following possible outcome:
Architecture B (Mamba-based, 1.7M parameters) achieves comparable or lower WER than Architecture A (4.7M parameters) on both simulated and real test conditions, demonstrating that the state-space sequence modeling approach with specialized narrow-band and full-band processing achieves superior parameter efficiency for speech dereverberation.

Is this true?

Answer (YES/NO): YES